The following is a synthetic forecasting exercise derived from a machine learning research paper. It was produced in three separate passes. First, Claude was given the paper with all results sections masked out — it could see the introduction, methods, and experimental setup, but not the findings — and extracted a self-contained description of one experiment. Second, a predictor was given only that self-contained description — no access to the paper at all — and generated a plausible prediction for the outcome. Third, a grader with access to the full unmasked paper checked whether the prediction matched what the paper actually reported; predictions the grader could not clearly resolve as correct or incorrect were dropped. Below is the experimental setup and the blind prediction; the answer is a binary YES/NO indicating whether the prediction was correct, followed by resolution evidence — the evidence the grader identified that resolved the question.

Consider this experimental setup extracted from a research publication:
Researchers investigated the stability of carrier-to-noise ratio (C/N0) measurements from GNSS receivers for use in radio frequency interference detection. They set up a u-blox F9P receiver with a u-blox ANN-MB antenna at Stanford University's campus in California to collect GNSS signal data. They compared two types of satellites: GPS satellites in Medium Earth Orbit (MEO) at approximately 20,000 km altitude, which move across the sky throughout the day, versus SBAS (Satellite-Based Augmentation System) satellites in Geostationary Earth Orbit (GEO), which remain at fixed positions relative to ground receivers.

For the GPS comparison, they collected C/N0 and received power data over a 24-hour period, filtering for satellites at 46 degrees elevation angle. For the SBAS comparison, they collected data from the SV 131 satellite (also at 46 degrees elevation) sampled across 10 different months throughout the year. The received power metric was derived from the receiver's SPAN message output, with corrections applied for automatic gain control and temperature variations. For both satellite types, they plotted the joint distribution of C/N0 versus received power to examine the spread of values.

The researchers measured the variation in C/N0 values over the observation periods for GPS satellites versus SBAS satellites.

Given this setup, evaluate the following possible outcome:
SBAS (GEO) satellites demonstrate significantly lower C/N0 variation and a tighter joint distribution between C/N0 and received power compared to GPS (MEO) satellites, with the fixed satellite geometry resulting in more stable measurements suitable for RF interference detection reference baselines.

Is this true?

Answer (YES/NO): YES